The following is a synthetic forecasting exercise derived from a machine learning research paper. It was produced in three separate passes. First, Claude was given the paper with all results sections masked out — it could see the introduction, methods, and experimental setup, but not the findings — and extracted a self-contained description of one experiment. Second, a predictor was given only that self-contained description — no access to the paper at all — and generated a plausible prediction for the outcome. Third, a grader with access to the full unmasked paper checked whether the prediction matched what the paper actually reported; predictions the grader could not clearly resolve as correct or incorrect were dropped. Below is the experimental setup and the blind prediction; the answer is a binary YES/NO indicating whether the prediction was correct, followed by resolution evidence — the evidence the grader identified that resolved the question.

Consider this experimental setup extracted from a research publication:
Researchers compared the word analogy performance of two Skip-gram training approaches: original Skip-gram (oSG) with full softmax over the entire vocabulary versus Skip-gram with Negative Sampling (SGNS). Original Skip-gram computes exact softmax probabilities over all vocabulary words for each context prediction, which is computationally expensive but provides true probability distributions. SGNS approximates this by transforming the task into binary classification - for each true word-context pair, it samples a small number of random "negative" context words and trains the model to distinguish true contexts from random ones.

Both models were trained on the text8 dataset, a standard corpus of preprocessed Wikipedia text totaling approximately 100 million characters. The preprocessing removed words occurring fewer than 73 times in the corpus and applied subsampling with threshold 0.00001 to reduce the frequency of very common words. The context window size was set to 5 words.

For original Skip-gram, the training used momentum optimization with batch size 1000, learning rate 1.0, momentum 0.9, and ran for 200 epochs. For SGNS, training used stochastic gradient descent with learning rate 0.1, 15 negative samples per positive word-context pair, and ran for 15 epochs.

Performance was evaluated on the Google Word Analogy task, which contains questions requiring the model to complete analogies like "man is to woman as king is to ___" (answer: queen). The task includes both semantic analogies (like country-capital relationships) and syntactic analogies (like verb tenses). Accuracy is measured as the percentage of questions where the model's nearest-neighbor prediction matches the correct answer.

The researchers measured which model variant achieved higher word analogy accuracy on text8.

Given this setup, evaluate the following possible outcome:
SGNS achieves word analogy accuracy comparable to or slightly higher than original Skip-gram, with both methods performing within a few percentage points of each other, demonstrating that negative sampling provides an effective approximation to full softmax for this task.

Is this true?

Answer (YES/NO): NO